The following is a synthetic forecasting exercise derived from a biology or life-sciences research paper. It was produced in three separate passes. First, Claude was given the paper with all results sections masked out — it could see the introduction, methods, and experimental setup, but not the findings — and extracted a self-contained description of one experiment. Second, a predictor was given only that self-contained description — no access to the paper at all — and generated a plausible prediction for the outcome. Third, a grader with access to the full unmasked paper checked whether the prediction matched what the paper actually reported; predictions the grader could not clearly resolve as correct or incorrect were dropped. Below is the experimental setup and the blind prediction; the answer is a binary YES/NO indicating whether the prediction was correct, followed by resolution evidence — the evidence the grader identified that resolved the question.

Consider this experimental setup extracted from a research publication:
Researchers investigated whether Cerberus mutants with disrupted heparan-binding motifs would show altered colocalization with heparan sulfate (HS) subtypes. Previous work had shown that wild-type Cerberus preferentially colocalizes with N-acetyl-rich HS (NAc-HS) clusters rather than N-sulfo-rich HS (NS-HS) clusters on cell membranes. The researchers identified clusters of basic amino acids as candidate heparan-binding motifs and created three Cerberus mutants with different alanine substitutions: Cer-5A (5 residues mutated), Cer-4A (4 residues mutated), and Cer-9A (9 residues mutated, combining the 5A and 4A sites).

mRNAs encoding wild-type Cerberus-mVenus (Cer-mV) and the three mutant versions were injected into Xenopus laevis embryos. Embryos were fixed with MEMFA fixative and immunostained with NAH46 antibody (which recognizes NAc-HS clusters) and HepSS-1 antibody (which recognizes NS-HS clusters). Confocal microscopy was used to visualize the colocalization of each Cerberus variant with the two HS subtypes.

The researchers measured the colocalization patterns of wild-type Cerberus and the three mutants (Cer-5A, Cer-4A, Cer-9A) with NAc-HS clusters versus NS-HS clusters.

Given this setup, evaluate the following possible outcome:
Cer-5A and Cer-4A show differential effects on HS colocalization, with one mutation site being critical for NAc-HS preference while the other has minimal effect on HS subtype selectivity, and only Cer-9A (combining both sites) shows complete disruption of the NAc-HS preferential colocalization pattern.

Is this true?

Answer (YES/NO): NO